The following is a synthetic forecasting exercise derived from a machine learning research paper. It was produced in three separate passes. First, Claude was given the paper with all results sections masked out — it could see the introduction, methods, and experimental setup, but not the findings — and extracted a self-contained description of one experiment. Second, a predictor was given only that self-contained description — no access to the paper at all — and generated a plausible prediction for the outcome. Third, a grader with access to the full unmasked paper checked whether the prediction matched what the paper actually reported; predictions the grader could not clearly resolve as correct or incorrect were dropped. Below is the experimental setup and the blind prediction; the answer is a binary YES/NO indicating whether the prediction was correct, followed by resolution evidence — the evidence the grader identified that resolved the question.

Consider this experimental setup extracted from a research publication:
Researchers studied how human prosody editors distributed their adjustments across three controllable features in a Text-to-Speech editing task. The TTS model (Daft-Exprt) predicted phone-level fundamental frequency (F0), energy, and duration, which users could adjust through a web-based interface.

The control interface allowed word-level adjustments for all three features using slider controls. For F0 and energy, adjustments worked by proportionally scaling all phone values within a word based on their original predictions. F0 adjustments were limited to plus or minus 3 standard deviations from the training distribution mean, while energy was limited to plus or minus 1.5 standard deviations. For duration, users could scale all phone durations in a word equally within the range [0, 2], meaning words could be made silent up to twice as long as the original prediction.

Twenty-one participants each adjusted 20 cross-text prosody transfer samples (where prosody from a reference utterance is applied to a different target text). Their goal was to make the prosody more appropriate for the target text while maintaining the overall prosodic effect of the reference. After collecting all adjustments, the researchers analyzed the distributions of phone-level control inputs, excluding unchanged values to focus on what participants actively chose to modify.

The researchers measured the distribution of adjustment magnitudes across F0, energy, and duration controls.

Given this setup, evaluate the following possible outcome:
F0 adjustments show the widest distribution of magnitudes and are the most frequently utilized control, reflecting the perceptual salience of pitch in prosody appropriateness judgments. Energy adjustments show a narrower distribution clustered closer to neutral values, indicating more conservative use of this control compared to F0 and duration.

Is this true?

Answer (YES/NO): NO